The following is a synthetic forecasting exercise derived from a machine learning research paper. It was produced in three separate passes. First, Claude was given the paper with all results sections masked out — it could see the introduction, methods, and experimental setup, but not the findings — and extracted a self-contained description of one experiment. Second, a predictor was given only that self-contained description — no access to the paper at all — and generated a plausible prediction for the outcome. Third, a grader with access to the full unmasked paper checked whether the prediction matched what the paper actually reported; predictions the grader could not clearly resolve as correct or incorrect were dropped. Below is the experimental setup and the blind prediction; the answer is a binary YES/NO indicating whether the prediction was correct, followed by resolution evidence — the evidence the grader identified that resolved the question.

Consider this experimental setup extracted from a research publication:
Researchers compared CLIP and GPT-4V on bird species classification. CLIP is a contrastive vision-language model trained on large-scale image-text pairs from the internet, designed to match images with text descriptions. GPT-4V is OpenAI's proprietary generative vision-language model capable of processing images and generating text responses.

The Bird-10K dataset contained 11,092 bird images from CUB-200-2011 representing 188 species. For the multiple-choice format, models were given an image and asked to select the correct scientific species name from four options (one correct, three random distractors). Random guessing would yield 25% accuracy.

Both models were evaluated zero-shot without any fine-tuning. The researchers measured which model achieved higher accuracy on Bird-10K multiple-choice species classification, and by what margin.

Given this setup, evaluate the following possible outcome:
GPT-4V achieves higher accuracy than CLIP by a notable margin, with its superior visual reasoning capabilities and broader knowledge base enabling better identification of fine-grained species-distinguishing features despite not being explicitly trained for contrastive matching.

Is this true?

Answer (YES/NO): YES